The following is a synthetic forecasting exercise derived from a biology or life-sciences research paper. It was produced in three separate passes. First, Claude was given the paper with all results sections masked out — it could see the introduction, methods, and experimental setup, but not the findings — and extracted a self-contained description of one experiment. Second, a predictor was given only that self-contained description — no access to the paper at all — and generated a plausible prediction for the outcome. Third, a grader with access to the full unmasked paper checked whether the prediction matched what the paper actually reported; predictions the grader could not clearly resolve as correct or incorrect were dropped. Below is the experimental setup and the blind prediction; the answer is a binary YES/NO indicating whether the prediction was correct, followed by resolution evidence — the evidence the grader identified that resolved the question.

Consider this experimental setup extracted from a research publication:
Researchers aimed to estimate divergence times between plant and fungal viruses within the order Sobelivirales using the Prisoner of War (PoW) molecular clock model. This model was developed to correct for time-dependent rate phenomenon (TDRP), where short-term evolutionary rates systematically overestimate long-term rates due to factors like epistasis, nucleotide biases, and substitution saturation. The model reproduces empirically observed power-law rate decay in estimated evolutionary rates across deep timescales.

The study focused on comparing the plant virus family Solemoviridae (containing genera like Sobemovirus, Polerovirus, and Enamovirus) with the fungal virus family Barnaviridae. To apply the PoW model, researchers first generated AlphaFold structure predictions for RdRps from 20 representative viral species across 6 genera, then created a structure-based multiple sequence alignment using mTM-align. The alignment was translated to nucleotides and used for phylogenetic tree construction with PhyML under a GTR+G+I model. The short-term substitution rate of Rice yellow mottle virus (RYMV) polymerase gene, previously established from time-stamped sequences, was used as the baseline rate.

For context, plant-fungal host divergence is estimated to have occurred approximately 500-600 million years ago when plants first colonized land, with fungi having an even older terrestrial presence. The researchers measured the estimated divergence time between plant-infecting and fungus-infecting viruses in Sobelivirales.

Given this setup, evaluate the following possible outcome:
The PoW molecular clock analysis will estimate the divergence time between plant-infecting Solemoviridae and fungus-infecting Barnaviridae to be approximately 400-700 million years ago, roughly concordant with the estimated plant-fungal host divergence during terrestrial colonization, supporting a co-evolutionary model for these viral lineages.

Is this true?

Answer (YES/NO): NO